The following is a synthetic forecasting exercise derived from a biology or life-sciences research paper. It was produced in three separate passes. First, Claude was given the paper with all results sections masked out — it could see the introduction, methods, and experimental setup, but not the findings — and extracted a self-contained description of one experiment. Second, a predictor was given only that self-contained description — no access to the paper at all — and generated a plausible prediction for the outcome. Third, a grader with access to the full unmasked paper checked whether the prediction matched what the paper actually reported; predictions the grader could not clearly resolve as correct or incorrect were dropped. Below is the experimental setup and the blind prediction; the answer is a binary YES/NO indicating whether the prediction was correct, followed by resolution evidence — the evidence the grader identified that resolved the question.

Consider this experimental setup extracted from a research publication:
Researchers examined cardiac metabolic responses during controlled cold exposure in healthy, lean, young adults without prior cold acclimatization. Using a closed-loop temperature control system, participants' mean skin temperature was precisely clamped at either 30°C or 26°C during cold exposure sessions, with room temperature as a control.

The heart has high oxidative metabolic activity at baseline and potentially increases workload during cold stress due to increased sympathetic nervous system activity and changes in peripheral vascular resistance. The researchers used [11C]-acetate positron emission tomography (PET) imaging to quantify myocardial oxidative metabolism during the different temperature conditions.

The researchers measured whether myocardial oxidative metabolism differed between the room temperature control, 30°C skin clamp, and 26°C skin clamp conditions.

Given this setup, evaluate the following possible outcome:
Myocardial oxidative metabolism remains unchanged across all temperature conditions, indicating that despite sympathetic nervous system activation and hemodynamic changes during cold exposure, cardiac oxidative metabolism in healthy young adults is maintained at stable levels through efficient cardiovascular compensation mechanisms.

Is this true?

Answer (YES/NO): NO